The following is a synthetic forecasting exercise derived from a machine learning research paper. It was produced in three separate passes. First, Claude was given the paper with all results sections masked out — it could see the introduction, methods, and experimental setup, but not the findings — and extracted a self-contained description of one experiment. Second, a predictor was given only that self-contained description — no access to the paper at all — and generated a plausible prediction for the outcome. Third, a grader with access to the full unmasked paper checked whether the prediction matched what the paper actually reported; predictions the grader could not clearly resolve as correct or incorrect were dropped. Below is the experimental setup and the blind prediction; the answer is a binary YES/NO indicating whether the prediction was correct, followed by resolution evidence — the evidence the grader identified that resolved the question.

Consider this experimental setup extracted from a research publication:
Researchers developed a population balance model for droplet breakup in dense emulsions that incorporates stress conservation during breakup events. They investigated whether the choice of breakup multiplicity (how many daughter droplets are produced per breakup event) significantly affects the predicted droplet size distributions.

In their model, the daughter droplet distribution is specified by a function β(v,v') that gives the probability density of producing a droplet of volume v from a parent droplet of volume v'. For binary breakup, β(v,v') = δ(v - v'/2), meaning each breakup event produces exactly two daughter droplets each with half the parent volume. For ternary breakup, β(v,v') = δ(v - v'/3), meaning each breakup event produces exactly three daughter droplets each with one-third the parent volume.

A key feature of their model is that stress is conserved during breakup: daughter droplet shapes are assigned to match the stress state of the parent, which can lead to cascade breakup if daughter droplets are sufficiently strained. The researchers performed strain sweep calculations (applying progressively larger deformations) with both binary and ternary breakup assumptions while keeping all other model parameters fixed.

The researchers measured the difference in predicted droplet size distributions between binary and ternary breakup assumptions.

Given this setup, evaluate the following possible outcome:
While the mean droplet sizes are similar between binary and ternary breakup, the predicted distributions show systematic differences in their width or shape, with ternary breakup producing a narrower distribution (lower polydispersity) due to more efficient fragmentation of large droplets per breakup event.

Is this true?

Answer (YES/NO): NO